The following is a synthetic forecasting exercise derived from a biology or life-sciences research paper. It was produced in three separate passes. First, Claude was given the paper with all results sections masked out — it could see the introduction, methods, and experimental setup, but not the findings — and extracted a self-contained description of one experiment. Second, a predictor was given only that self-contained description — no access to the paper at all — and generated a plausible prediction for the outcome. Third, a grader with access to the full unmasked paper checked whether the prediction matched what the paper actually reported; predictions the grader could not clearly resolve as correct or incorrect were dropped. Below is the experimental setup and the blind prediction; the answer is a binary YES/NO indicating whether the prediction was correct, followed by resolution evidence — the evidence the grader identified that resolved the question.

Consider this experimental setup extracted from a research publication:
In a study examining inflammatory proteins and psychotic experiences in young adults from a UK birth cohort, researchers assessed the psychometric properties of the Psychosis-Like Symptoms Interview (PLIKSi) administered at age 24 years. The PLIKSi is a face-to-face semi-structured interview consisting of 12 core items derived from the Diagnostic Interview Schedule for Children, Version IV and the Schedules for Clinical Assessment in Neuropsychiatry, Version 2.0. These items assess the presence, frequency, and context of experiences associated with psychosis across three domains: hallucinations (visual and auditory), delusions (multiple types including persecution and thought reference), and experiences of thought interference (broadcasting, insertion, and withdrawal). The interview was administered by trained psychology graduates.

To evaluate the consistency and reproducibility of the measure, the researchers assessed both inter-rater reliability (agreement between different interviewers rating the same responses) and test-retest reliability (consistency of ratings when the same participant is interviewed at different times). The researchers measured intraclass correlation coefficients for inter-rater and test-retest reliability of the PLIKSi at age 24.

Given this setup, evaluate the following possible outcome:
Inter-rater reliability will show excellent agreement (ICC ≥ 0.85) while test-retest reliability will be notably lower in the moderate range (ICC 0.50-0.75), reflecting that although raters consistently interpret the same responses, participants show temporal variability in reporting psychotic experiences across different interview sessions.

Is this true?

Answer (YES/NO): NO